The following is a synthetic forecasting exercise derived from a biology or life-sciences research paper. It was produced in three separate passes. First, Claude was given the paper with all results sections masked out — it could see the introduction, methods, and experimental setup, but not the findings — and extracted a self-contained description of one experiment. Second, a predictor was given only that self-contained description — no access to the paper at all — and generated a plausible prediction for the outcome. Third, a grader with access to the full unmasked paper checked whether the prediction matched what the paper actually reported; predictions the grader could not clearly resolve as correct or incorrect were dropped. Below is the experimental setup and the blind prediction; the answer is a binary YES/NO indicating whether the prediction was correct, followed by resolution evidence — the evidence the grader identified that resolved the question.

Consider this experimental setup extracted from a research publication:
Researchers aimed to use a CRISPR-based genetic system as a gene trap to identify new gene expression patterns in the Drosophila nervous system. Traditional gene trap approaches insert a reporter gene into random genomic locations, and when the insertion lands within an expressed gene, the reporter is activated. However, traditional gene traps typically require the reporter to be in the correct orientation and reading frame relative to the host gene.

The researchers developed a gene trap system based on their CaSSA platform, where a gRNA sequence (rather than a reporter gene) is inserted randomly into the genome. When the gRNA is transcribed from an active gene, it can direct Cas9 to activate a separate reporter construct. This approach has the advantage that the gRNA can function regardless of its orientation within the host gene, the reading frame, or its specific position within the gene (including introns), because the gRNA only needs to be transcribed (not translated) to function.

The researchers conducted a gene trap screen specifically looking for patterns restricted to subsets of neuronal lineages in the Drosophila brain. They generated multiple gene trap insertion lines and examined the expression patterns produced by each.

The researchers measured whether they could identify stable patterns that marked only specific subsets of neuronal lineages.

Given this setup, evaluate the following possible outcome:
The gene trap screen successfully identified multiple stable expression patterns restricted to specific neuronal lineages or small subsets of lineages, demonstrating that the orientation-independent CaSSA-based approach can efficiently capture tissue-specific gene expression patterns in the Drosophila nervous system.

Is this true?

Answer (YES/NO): NO